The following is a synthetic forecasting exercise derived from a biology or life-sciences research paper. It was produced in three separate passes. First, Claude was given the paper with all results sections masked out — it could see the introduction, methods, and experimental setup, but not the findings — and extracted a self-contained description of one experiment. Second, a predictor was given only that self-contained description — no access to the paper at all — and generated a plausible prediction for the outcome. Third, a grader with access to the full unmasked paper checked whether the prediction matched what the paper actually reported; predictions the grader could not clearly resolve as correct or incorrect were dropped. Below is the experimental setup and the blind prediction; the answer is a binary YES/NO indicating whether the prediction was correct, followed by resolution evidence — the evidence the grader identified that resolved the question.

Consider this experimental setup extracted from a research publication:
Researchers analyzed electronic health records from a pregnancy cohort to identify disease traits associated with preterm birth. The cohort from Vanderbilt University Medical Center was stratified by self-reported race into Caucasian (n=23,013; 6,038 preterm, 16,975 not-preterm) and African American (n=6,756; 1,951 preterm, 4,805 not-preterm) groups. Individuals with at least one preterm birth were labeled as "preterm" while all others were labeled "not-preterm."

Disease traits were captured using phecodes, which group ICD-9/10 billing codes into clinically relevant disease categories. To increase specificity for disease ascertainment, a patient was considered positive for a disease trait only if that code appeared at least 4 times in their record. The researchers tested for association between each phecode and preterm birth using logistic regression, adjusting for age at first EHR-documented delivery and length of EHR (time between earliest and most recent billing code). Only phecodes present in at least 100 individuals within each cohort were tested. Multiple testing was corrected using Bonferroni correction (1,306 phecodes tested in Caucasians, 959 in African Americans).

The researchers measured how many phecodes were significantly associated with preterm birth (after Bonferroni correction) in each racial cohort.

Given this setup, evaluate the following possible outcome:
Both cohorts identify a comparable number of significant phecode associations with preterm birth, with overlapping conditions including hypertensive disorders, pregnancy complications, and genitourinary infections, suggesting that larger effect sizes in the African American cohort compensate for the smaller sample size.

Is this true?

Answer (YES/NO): NO